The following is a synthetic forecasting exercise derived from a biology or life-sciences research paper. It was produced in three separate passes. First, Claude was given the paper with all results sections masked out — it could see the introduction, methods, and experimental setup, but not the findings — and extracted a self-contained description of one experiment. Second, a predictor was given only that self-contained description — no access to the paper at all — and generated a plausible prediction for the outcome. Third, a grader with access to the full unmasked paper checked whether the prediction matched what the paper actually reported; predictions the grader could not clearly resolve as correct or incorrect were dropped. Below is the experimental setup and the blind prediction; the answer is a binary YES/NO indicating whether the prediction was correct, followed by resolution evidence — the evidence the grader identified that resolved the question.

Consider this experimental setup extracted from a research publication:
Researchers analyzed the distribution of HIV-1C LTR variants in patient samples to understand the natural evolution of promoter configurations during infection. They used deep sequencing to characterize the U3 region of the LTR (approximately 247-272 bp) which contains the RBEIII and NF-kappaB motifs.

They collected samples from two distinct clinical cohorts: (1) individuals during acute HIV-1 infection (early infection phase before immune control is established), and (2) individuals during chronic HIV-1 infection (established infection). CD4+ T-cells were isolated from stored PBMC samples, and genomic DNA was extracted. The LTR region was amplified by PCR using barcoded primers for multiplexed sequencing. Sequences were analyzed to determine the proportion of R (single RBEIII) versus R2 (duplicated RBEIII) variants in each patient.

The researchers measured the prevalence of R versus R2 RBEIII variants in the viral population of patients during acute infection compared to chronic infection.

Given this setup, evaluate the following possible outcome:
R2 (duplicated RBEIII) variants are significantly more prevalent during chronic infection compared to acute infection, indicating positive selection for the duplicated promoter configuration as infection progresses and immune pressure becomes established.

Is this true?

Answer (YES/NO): YES